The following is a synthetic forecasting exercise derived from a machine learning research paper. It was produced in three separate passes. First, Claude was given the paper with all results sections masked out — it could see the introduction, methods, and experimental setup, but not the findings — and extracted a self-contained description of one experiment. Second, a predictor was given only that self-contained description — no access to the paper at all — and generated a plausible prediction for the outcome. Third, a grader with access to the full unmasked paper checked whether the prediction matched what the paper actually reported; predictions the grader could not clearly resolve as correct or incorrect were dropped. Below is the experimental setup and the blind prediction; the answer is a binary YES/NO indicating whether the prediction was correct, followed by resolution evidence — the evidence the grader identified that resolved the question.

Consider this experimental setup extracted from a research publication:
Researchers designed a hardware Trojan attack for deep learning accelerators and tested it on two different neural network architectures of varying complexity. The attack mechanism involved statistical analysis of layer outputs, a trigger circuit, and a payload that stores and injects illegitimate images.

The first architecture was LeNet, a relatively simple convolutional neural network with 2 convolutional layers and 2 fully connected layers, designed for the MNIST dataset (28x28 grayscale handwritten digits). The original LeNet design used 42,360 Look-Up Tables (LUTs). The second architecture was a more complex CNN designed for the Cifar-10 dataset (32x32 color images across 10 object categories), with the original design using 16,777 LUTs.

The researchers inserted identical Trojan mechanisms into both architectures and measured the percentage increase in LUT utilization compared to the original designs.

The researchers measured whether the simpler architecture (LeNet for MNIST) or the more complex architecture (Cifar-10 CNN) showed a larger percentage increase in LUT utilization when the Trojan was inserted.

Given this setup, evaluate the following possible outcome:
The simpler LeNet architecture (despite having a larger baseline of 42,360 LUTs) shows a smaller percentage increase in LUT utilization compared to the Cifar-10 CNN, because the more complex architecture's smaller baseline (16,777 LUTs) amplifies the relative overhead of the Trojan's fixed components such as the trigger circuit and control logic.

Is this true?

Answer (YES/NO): YES